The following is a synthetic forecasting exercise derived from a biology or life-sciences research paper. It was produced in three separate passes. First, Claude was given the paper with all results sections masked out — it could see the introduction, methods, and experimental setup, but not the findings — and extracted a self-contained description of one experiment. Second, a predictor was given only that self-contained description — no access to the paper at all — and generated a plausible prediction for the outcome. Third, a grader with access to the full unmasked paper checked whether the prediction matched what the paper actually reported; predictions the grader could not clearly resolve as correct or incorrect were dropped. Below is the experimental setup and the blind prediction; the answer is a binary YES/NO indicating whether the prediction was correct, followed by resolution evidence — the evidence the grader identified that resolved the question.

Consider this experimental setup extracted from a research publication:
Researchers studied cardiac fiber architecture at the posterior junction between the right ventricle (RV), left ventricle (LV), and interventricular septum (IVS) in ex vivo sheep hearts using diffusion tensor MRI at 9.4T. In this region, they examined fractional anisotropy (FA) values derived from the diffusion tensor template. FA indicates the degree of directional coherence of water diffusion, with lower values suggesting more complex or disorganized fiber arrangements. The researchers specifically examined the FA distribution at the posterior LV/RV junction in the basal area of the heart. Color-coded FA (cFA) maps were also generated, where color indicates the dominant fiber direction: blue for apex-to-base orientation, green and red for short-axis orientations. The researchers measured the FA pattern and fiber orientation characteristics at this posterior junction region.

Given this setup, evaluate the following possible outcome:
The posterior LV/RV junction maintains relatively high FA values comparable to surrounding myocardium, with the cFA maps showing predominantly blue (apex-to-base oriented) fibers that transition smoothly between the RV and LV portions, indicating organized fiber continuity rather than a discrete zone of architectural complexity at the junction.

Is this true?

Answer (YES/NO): NO